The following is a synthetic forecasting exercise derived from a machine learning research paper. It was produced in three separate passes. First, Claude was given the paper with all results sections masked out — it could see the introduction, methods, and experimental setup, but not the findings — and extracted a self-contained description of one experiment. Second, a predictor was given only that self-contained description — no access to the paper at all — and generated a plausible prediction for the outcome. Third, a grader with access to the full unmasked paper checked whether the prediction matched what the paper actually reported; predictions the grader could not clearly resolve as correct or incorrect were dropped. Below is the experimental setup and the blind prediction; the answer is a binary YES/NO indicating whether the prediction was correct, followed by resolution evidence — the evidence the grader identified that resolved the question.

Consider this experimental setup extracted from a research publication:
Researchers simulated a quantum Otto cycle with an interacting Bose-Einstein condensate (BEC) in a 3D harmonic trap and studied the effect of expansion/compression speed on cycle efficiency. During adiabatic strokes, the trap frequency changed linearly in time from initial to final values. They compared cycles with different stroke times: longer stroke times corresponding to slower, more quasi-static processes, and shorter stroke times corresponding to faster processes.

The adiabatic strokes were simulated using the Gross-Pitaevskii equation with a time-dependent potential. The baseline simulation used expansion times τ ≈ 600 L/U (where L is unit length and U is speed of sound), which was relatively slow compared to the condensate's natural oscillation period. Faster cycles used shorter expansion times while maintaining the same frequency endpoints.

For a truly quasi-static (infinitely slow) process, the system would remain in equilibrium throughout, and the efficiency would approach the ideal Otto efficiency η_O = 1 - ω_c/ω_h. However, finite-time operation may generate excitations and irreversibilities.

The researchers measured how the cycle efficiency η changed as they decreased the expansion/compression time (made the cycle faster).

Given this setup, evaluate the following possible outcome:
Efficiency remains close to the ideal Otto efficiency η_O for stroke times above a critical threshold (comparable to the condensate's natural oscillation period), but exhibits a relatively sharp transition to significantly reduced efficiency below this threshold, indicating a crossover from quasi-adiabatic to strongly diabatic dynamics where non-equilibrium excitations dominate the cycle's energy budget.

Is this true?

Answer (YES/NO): NO